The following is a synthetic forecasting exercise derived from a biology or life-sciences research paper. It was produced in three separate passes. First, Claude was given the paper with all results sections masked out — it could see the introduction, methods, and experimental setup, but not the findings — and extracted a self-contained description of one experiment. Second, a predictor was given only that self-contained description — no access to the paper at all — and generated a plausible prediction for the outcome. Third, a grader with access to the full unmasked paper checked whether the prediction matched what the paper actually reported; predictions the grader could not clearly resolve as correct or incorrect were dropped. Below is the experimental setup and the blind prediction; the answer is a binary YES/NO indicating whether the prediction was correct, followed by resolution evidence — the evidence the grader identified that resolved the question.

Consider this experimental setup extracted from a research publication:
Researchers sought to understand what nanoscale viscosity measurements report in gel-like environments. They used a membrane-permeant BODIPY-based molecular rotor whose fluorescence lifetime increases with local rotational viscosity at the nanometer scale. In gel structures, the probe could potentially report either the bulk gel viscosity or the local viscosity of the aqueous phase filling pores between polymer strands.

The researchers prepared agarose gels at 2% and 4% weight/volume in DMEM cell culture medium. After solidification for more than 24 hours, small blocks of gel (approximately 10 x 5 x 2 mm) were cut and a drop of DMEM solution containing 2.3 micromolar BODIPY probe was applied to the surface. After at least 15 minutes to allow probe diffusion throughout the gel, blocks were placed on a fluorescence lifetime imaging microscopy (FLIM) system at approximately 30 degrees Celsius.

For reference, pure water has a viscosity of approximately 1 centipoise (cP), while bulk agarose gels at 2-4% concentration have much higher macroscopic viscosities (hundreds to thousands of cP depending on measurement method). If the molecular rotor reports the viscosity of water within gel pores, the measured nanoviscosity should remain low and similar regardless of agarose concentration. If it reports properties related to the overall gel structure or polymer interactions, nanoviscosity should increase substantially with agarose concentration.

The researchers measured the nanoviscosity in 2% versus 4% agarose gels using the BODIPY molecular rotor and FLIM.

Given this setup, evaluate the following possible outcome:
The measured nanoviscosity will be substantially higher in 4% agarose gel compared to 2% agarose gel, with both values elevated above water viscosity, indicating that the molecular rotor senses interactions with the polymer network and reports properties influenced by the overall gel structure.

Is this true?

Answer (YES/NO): NO